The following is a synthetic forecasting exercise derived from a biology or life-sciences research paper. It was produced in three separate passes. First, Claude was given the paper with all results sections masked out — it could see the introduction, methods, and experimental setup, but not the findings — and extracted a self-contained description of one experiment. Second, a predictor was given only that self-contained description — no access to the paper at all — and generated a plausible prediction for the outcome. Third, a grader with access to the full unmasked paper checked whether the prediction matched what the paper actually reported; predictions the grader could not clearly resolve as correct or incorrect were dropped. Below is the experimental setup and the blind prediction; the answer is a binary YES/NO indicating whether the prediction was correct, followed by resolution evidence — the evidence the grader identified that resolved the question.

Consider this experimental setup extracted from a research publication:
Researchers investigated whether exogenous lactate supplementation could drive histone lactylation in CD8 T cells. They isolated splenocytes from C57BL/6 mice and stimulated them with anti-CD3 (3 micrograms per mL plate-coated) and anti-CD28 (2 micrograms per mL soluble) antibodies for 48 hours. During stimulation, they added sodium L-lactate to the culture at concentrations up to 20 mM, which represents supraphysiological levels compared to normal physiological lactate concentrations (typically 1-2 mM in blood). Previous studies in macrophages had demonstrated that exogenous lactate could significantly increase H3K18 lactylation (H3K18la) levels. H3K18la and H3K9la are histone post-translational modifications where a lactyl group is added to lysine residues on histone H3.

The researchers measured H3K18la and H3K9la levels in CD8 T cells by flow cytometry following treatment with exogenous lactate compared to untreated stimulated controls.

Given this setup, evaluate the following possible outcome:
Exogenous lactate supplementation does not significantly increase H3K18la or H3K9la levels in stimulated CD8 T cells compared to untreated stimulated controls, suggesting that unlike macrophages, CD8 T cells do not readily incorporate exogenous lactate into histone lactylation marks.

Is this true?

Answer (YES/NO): YES